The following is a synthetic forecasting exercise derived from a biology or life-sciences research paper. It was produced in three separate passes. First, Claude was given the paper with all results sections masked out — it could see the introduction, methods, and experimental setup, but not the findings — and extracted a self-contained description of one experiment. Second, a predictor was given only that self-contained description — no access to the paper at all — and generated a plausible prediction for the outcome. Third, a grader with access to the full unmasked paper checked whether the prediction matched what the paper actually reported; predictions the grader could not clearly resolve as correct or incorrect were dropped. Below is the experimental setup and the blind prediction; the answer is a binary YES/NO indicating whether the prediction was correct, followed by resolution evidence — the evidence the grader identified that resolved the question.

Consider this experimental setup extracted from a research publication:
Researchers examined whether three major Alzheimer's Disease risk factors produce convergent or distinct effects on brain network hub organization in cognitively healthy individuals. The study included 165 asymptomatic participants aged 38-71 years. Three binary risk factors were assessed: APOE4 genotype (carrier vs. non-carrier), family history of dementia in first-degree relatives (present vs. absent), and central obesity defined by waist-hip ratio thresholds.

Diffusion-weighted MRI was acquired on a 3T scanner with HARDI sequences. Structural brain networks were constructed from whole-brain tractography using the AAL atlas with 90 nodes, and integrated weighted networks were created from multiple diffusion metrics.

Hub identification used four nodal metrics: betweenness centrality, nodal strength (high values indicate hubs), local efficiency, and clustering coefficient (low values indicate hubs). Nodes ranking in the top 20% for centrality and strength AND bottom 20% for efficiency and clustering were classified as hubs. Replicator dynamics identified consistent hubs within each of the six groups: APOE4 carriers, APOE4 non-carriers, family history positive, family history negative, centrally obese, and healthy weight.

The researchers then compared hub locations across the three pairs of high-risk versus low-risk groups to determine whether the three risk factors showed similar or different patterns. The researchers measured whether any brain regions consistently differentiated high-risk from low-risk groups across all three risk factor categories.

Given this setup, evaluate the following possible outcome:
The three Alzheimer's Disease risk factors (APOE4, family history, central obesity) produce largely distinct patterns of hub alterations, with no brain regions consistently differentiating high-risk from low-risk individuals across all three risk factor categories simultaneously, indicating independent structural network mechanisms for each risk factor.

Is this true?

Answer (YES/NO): NO